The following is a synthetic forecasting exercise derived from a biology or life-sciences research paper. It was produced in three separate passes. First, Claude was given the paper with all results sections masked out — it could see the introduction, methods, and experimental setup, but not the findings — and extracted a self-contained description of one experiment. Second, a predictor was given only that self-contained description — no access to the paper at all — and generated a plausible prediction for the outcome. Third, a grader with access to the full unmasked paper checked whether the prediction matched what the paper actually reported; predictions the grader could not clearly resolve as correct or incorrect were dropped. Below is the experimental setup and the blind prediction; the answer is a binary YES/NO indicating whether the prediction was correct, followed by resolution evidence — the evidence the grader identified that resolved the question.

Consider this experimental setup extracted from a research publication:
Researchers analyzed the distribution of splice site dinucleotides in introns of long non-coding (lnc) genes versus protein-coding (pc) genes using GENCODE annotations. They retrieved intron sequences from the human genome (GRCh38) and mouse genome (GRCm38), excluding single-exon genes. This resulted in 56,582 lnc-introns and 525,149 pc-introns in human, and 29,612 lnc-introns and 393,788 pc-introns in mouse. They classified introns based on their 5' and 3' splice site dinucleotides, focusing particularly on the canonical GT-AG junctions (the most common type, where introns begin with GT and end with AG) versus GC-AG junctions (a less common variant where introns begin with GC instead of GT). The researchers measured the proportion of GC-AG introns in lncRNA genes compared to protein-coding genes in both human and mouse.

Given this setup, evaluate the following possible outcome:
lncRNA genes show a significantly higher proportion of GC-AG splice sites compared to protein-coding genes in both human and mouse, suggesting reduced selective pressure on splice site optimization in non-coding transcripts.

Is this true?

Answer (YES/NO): NO